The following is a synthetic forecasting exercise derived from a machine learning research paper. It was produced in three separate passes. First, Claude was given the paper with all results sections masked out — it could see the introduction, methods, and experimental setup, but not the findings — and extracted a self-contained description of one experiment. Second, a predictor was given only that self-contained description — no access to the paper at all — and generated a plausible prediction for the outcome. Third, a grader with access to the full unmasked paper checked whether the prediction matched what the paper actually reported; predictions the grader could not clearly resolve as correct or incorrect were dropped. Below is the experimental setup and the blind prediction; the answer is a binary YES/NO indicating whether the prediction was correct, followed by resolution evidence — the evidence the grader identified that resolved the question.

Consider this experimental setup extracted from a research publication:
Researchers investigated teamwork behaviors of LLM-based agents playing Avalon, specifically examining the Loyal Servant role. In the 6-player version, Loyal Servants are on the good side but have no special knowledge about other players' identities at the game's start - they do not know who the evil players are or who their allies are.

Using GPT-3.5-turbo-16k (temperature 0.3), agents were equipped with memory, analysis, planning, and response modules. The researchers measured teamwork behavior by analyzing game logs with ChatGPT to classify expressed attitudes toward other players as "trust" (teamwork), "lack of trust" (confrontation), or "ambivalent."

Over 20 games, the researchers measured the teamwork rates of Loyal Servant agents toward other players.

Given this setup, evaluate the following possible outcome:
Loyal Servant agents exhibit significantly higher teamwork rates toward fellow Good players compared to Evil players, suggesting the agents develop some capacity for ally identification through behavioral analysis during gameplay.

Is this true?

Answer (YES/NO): NO